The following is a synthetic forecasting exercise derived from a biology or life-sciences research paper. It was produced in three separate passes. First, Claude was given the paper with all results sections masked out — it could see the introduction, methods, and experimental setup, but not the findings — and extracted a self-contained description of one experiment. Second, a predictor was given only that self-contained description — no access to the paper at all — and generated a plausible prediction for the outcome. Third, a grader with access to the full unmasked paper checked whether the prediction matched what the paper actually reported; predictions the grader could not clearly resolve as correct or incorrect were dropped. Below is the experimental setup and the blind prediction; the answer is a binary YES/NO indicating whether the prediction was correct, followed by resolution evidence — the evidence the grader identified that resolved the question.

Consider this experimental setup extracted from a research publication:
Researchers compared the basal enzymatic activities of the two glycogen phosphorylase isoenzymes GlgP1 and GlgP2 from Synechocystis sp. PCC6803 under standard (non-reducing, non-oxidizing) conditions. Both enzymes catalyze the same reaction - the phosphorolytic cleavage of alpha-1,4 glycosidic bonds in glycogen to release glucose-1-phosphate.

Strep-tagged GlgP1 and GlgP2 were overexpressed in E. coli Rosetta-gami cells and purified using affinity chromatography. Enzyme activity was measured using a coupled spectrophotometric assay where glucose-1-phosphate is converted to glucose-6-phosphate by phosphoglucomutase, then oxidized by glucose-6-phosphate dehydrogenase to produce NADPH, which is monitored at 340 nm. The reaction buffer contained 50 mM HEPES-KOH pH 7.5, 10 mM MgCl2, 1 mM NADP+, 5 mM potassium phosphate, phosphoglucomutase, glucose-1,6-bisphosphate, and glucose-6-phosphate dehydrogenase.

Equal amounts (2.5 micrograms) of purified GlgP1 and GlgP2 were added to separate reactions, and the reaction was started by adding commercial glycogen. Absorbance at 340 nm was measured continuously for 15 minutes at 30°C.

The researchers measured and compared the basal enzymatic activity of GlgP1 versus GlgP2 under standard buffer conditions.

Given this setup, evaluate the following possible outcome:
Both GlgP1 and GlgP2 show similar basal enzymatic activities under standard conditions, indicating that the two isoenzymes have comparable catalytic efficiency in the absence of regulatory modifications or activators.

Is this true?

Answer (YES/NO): NO